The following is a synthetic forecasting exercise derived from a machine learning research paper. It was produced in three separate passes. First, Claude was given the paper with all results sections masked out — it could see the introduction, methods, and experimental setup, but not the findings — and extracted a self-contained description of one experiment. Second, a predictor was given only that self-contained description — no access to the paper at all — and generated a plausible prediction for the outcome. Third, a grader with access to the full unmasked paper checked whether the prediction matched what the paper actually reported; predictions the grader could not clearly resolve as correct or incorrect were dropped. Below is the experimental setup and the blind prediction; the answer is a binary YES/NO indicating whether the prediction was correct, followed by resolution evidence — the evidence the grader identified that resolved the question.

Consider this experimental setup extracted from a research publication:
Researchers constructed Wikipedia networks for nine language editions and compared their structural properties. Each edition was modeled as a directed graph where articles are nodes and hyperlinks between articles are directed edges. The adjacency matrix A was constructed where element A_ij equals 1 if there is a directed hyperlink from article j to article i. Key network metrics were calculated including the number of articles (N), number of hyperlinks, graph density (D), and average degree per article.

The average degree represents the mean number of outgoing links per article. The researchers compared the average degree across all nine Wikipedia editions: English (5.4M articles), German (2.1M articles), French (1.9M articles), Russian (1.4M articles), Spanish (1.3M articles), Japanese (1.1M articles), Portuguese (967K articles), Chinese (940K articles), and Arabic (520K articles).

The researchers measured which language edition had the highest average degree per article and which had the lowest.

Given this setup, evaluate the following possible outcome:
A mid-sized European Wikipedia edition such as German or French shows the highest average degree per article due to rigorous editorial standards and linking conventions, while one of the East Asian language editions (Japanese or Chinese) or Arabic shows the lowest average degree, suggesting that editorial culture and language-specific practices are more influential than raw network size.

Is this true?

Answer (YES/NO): NO